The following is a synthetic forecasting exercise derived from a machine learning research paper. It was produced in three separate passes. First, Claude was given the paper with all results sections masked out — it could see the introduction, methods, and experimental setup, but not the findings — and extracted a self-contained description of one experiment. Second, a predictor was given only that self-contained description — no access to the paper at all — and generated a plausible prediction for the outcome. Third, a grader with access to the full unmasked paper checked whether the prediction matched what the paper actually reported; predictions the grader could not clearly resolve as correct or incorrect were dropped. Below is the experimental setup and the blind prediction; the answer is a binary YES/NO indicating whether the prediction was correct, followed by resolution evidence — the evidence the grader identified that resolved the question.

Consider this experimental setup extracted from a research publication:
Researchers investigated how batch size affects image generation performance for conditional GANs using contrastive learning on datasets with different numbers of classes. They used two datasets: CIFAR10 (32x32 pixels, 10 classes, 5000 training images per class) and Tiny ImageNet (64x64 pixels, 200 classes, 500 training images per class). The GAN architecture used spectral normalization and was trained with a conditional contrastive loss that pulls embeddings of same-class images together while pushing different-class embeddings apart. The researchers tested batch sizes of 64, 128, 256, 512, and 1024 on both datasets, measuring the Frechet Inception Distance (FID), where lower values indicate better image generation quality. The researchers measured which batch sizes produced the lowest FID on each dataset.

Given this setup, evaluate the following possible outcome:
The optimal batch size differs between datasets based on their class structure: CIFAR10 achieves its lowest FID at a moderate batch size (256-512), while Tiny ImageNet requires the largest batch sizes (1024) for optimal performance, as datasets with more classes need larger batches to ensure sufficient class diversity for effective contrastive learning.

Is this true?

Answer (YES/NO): NO